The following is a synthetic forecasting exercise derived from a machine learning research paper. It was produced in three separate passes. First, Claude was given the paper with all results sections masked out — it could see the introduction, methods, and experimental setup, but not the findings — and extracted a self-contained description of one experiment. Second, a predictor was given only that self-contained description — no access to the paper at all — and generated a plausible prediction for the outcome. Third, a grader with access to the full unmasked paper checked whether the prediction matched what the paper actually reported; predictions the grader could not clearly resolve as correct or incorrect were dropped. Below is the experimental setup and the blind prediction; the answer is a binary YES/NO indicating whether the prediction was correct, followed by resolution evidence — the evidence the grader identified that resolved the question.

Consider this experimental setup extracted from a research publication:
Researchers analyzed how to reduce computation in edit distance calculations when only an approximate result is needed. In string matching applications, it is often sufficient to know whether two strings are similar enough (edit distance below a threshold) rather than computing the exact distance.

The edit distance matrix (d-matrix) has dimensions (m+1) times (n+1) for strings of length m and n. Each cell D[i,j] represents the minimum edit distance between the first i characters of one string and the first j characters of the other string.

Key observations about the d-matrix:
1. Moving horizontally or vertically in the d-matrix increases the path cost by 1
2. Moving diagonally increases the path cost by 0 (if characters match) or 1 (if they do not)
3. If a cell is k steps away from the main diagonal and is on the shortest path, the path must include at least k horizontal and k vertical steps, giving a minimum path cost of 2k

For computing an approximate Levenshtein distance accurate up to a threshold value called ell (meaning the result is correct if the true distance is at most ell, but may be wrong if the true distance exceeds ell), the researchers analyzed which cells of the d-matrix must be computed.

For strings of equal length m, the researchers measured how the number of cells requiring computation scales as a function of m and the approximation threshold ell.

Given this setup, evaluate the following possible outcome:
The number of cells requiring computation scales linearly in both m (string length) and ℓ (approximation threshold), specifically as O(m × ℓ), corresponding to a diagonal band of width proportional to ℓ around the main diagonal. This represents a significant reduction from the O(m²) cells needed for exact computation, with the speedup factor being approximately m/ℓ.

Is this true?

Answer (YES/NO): NO